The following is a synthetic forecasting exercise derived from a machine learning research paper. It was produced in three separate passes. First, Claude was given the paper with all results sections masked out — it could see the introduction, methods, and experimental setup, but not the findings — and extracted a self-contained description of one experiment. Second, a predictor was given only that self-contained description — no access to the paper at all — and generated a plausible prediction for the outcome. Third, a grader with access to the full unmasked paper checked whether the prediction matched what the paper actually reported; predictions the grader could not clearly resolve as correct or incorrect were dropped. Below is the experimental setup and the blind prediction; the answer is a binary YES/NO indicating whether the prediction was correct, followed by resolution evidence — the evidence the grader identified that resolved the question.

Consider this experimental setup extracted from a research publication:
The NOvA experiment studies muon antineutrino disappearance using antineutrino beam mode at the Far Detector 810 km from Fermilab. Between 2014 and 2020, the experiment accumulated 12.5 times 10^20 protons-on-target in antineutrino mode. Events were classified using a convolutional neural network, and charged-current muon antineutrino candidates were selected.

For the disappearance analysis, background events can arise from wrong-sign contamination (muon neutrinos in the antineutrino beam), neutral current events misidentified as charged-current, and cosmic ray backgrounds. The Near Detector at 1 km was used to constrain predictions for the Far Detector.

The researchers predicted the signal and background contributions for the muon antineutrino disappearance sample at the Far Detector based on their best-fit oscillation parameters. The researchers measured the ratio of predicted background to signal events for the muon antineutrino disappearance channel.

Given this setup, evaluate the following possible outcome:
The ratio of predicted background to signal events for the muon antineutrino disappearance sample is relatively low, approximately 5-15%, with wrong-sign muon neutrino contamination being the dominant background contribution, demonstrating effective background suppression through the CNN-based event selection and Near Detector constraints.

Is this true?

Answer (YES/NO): NO